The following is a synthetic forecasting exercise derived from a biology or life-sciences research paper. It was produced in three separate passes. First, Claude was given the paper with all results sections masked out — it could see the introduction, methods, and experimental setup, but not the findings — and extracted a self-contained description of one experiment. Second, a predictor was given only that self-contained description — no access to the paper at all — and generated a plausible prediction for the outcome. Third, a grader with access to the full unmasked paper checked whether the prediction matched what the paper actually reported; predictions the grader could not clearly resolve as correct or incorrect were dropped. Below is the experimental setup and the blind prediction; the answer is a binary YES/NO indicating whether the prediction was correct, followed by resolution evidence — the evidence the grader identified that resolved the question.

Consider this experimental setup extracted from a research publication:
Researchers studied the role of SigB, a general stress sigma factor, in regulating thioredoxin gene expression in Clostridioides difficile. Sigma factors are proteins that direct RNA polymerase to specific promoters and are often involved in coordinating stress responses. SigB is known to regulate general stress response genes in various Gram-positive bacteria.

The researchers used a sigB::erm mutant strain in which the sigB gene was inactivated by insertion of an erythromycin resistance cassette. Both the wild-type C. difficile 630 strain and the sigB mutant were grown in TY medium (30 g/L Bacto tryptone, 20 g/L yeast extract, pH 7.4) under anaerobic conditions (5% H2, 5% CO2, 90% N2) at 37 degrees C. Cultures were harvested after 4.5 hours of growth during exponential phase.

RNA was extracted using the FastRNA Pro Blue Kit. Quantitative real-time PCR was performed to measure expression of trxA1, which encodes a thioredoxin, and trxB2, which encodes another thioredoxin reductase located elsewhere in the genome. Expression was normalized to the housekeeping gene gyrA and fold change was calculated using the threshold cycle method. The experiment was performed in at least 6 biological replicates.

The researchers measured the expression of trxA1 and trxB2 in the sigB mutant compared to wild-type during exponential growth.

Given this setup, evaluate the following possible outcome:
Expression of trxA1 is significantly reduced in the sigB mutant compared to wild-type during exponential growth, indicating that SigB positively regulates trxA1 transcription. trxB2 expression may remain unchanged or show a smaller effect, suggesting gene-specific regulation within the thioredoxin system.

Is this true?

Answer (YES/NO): NO